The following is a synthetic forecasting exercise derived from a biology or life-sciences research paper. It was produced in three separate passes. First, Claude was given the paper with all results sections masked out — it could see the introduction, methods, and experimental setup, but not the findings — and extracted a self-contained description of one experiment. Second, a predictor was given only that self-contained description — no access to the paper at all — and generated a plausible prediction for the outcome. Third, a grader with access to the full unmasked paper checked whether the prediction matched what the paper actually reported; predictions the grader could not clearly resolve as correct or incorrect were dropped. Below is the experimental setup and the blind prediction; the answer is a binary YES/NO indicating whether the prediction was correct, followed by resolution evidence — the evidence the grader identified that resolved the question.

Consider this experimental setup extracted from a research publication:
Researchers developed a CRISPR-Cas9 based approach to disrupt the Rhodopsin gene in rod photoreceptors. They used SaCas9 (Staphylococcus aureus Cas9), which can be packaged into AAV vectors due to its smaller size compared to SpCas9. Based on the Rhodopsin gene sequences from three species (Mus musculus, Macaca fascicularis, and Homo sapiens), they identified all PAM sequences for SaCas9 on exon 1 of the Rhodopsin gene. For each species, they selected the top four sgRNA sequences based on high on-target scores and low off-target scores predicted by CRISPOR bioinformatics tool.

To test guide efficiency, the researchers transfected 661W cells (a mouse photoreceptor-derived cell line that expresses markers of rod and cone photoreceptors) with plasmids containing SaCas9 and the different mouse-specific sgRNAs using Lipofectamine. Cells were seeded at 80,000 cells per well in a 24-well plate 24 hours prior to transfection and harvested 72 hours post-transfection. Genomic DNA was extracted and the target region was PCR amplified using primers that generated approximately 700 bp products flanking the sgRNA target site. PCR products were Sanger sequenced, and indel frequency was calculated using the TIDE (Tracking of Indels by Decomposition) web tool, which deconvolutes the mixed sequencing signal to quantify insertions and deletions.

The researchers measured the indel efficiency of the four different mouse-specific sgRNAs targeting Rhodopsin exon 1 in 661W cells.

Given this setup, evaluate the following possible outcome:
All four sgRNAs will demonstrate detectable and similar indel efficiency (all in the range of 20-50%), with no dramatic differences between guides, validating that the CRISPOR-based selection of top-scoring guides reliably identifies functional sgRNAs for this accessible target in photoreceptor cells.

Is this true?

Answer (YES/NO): NO